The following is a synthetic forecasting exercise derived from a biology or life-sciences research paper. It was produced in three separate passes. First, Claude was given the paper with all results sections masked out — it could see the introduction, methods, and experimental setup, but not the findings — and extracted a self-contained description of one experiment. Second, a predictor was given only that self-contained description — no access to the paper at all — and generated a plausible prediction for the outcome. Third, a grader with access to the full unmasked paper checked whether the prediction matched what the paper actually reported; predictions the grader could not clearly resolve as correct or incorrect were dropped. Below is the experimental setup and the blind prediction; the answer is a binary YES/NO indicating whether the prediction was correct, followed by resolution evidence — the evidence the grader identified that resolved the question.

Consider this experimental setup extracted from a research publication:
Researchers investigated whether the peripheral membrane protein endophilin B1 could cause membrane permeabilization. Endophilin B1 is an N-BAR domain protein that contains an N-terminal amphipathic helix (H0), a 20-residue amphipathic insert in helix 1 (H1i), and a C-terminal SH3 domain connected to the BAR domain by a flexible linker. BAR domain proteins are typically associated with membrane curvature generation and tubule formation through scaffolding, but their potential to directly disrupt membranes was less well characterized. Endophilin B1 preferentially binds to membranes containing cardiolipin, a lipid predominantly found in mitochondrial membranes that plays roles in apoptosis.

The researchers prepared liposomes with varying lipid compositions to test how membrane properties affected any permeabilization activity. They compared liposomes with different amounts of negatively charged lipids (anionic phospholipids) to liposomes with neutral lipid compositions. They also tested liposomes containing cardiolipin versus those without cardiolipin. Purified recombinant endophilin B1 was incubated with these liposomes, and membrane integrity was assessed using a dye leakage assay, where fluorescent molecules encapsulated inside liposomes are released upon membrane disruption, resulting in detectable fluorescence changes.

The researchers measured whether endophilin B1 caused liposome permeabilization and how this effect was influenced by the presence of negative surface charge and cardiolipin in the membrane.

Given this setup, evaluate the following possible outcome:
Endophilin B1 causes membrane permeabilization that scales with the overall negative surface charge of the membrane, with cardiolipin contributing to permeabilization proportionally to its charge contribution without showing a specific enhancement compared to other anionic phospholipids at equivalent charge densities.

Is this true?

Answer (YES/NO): NO